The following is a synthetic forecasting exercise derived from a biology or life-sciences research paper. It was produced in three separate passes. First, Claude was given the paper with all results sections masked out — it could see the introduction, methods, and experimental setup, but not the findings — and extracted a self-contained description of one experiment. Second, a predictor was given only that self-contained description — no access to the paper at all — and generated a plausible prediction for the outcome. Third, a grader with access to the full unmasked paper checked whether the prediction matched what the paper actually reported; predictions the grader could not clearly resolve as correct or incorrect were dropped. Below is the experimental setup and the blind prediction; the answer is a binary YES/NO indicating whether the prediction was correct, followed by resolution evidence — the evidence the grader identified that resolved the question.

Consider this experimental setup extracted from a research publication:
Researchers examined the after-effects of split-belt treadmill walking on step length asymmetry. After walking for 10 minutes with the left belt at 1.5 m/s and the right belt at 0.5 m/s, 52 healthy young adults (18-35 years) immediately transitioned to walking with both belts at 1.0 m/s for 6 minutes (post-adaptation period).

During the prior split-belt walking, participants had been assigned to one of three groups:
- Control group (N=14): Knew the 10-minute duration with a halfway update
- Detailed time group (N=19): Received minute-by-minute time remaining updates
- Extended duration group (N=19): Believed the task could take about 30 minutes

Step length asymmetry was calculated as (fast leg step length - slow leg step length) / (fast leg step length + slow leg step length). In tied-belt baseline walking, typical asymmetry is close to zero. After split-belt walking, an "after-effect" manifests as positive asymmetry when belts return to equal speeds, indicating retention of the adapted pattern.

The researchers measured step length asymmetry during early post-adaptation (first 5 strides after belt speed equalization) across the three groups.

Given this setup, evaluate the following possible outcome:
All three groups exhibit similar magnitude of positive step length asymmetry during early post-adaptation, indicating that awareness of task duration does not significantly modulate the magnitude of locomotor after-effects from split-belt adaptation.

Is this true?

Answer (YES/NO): NO